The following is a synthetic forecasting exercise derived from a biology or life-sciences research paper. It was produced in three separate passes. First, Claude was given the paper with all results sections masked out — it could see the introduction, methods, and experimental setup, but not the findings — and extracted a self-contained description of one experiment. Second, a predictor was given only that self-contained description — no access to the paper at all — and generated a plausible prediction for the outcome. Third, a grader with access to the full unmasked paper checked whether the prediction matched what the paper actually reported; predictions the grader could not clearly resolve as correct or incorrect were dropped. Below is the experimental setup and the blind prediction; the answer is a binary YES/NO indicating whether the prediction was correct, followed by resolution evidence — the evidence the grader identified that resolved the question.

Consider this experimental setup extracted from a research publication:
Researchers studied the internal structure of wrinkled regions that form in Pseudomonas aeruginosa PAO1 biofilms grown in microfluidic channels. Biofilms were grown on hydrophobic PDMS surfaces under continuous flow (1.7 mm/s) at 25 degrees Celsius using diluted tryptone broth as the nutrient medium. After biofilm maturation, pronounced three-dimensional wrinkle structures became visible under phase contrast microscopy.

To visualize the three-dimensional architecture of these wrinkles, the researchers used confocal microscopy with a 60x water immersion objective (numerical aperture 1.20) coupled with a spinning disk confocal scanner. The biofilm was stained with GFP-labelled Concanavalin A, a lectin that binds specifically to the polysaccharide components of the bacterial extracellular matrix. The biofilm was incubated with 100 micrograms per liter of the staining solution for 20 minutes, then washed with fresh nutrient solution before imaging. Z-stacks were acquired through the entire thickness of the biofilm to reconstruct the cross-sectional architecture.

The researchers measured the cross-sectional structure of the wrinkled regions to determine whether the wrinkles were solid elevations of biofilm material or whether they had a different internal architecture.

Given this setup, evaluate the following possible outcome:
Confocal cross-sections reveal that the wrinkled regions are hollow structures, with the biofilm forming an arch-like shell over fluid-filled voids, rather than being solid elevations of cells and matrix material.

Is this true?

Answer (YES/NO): YES